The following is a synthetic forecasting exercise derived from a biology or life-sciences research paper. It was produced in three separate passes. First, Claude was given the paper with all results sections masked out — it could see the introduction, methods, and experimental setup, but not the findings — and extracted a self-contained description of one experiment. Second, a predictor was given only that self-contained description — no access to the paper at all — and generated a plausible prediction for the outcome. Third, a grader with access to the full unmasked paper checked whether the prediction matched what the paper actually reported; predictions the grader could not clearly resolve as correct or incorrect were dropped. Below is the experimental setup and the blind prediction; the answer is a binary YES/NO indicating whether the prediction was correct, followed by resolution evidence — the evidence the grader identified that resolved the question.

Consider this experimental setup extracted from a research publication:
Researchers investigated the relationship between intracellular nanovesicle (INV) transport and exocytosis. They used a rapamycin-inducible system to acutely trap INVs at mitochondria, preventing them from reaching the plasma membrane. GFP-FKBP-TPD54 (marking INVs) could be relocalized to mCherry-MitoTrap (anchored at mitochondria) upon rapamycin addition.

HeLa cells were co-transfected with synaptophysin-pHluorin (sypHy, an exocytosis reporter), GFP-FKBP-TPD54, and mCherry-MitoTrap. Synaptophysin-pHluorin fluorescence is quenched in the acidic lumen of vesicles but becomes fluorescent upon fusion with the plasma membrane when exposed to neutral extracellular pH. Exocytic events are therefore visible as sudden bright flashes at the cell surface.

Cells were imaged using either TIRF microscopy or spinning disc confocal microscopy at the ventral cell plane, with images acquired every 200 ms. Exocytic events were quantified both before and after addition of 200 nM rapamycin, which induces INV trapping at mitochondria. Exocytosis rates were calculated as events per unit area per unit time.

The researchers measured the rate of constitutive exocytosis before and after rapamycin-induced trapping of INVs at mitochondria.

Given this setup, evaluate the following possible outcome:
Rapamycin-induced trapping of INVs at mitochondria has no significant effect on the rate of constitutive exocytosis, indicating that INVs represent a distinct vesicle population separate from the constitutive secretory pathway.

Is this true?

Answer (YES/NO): NO